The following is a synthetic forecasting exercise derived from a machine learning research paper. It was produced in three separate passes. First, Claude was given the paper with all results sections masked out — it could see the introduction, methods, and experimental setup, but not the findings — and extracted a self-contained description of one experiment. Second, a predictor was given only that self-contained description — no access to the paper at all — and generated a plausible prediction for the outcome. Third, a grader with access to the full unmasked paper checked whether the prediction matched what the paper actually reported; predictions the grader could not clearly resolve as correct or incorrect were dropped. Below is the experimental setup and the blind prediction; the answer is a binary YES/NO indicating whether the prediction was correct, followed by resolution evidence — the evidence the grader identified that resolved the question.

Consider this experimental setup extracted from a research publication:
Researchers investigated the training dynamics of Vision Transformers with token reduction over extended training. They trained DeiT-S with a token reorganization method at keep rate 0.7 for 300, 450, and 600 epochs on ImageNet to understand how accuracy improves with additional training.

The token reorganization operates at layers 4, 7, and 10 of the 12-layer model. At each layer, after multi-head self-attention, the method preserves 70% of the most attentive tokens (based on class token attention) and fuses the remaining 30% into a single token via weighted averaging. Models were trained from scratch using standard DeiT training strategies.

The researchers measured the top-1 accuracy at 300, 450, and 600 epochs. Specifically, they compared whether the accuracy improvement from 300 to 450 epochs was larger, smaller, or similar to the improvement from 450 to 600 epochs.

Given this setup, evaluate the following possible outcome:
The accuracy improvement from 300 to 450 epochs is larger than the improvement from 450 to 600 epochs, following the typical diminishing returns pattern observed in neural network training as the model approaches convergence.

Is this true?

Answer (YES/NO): NO